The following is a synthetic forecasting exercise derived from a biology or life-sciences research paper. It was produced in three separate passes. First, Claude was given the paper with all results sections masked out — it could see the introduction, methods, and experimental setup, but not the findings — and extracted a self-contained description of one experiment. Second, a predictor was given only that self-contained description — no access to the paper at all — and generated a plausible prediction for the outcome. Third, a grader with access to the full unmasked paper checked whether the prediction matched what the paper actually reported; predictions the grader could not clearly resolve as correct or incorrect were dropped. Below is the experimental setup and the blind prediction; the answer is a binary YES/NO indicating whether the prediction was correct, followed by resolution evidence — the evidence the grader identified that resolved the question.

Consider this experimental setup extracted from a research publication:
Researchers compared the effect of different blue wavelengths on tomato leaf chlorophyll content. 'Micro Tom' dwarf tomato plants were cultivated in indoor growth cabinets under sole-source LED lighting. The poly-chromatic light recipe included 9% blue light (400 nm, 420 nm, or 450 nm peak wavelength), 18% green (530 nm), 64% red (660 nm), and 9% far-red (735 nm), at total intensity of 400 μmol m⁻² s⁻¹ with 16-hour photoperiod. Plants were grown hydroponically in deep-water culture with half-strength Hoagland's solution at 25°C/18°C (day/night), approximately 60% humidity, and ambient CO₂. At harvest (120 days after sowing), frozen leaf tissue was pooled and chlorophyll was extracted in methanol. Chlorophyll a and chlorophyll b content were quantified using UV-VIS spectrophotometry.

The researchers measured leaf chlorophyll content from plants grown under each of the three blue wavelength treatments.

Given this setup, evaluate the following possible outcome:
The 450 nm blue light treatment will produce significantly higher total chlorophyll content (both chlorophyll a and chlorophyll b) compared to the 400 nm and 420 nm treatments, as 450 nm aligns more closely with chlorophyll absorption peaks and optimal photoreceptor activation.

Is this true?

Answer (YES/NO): NO